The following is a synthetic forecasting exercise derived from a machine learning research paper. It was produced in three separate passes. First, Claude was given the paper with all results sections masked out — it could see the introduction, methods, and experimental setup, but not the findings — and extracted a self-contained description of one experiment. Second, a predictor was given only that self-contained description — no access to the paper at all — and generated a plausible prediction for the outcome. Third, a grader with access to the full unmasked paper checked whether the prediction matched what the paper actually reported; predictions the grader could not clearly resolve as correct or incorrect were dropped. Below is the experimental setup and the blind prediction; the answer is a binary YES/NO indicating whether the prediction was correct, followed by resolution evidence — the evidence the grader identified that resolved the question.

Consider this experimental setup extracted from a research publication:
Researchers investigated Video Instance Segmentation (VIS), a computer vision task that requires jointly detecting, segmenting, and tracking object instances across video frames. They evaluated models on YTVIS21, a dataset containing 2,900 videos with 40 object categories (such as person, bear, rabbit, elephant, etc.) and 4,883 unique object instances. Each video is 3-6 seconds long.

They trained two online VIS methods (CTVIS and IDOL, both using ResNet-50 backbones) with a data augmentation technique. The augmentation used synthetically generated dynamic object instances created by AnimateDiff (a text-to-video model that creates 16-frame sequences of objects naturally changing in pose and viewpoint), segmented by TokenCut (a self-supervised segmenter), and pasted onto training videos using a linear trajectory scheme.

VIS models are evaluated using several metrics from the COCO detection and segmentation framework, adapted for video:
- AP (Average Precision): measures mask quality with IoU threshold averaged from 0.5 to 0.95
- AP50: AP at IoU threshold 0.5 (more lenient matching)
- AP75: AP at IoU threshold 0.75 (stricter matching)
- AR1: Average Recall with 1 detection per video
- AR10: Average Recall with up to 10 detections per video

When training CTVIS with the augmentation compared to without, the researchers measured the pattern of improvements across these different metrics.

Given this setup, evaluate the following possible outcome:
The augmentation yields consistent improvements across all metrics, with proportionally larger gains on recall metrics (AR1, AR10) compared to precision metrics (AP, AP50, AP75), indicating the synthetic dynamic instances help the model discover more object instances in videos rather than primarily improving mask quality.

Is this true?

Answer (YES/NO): NO